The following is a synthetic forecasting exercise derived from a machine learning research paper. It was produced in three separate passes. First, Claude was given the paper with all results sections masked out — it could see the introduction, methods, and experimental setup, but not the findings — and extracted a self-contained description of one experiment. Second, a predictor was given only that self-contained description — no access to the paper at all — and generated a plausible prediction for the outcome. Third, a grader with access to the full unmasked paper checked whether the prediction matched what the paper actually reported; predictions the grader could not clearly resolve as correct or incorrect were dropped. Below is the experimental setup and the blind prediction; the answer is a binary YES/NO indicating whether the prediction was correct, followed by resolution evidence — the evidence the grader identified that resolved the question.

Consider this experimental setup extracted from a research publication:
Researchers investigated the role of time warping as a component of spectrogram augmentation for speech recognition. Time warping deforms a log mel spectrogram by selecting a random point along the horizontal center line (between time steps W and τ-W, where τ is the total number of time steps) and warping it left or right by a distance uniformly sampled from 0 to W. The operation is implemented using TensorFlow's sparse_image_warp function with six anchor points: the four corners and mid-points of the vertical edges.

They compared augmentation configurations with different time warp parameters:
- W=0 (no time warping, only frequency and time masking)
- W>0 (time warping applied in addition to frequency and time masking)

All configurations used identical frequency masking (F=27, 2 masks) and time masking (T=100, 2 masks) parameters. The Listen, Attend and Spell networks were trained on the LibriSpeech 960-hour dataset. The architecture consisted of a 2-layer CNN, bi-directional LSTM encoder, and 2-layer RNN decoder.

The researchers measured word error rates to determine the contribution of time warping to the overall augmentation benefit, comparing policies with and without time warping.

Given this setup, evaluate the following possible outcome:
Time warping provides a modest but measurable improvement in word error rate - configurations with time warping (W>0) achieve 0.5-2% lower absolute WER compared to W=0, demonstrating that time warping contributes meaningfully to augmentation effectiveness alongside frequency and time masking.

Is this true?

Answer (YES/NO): NO